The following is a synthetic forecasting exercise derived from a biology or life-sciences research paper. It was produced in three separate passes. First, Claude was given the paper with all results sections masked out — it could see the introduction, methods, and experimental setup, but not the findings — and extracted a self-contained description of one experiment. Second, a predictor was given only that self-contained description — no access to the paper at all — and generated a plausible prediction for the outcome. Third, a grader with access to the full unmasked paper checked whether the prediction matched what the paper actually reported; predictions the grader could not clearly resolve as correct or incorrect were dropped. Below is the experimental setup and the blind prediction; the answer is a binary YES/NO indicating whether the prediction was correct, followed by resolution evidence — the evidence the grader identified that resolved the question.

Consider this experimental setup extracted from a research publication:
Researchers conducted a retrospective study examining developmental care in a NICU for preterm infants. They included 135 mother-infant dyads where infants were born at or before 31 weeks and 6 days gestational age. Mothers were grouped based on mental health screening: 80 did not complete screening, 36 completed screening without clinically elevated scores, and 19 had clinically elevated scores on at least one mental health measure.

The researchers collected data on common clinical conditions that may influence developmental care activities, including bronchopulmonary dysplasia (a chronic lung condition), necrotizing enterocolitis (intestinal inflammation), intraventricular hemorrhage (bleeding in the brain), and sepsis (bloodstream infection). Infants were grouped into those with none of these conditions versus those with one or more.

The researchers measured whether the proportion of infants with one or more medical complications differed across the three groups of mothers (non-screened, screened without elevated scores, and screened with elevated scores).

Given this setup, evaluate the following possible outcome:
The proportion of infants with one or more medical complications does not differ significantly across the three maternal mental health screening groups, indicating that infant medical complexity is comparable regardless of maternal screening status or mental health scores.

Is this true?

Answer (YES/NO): YES